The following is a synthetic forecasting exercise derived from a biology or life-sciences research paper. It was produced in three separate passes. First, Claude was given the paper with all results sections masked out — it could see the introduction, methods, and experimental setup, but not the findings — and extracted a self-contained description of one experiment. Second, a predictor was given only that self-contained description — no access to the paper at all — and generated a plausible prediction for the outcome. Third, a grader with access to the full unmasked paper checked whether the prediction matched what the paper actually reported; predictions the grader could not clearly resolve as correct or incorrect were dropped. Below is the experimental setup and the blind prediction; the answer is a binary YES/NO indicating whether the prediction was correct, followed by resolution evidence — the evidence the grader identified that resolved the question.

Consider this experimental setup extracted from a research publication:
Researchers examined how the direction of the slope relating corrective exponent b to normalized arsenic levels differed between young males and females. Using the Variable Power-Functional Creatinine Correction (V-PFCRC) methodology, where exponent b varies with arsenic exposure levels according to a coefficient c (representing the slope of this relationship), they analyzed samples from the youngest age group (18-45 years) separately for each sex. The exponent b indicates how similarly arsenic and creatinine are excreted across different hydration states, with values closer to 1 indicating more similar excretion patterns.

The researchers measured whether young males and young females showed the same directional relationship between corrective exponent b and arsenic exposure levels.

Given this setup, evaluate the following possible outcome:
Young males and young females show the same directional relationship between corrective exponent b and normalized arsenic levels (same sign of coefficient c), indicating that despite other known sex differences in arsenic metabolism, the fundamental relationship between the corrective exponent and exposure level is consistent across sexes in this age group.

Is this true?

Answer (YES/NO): NO